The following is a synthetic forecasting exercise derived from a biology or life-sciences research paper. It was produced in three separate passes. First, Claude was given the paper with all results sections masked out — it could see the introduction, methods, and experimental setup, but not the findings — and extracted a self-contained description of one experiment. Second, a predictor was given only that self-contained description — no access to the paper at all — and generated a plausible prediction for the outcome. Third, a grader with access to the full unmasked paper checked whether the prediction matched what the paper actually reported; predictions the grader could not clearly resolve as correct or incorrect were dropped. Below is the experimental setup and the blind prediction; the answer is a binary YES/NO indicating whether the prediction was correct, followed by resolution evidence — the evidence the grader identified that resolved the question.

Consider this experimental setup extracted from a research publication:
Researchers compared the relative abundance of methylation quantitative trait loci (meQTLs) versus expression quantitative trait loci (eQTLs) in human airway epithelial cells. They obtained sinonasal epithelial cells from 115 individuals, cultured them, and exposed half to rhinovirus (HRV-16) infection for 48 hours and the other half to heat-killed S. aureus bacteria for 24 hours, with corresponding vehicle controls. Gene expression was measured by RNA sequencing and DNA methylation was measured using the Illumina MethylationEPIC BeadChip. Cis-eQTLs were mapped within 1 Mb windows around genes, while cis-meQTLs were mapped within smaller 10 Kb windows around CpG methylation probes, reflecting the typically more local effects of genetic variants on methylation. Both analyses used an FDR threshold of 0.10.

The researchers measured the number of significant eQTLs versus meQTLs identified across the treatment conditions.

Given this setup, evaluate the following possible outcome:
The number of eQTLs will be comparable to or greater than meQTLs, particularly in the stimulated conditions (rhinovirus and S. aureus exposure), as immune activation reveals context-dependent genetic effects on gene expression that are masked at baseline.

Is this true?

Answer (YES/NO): NO